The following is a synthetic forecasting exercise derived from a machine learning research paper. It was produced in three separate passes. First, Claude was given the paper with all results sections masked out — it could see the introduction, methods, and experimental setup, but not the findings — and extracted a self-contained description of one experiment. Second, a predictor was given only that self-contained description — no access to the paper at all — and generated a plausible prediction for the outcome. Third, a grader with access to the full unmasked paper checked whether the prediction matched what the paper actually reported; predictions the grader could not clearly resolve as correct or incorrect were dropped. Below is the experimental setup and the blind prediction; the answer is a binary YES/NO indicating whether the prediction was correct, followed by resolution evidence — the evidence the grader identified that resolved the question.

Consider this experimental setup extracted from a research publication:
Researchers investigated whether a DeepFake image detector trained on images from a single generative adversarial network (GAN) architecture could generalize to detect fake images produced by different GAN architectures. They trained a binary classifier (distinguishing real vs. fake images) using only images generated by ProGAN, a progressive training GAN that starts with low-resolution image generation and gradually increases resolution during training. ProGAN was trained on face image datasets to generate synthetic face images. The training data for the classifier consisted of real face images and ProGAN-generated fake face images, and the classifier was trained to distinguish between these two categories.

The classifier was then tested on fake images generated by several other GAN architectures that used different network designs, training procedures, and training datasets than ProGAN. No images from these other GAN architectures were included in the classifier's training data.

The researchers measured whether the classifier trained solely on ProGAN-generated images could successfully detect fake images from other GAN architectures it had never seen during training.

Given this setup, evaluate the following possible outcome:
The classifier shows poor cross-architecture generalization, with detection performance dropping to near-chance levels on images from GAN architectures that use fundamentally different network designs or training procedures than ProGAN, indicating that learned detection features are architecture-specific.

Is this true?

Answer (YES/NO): NO